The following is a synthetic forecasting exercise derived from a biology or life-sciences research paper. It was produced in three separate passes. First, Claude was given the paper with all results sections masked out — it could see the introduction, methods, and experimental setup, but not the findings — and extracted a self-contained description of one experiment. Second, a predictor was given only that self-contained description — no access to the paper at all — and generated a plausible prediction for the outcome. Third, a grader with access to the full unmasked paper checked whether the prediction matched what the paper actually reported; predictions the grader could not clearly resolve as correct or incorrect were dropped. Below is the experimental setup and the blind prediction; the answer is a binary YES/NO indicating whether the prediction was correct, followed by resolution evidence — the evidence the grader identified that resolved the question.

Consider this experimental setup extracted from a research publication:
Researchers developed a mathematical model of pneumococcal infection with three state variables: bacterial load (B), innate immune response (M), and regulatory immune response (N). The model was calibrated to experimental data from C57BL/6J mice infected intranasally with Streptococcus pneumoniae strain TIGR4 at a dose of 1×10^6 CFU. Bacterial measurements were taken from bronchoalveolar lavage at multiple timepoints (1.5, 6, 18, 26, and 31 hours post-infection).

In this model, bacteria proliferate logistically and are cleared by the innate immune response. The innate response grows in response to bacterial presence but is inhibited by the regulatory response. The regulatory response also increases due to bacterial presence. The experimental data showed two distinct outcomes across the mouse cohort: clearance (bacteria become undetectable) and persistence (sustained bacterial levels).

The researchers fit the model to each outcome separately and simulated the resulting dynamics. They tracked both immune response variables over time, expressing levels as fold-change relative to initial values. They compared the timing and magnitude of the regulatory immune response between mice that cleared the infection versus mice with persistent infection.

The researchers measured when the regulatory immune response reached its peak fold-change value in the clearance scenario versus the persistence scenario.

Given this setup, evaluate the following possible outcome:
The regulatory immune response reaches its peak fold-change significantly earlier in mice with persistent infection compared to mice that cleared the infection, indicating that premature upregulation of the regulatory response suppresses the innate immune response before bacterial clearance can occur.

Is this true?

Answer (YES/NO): NO